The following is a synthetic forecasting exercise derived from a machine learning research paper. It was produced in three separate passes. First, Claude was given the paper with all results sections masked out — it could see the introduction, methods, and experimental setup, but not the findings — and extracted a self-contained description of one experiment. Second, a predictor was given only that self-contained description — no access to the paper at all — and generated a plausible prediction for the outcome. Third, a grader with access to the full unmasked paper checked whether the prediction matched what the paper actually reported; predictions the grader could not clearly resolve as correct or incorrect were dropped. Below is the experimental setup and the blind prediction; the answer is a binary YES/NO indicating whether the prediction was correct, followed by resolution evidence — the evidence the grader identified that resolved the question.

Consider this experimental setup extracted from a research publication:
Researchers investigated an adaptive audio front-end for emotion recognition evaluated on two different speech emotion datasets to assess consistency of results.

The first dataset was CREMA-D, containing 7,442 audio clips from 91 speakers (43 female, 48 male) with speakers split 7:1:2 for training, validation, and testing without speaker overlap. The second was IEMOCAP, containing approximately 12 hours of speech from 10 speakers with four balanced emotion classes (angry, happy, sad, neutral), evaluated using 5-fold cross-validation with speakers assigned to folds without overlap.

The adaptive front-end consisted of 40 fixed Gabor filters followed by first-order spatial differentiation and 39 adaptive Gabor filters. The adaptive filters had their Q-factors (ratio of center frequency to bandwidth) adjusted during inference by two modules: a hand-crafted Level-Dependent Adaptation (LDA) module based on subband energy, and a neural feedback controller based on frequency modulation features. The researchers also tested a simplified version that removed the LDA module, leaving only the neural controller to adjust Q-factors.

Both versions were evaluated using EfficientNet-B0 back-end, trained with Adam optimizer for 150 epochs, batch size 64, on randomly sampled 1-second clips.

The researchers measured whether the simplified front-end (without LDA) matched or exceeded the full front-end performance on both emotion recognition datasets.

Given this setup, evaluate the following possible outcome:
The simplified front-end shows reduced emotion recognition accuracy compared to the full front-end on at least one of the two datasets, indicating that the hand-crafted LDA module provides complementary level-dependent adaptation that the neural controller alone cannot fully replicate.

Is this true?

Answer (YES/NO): NO